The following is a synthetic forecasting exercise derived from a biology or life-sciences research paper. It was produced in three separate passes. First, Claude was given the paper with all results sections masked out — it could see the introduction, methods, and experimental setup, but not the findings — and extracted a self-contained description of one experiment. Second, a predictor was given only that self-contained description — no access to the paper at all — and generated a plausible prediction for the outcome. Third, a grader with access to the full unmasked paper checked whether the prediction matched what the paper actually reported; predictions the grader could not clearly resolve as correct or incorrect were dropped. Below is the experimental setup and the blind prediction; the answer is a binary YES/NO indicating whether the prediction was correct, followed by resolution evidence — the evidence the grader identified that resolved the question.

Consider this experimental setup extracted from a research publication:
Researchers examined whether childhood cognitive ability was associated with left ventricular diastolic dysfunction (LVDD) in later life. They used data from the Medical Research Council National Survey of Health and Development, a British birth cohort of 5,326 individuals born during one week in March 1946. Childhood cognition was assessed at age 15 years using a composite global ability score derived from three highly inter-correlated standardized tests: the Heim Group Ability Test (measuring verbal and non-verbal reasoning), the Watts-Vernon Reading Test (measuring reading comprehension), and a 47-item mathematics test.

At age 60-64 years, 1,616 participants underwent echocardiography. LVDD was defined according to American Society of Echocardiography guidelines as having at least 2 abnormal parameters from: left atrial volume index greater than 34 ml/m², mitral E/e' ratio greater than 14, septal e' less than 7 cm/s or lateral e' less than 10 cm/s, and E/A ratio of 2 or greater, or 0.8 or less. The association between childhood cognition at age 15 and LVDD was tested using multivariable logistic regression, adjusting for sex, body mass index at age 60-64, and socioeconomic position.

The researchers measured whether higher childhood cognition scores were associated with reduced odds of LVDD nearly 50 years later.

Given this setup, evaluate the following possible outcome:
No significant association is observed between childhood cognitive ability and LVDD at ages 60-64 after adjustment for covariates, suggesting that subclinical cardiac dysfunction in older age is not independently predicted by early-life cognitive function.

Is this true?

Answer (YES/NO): NO